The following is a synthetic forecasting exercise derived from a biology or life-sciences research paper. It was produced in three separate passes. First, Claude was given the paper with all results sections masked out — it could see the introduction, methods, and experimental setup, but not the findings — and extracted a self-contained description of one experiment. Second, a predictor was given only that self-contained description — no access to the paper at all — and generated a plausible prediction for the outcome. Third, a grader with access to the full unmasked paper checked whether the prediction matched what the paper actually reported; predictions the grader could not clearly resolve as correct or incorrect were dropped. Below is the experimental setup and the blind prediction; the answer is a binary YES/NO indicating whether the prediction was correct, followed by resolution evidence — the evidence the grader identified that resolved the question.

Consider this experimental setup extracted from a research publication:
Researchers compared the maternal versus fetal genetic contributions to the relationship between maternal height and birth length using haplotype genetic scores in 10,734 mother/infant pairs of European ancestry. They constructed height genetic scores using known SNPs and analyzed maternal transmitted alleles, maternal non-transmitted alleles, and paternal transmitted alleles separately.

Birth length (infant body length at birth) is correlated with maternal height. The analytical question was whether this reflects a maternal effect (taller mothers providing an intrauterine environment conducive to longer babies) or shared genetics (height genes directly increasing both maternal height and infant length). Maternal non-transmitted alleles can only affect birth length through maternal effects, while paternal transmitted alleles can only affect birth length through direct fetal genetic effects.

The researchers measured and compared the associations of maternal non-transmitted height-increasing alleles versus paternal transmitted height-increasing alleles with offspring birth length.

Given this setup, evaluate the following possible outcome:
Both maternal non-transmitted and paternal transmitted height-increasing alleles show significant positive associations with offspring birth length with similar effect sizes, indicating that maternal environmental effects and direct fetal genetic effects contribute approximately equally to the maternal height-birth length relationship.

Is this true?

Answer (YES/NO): NO